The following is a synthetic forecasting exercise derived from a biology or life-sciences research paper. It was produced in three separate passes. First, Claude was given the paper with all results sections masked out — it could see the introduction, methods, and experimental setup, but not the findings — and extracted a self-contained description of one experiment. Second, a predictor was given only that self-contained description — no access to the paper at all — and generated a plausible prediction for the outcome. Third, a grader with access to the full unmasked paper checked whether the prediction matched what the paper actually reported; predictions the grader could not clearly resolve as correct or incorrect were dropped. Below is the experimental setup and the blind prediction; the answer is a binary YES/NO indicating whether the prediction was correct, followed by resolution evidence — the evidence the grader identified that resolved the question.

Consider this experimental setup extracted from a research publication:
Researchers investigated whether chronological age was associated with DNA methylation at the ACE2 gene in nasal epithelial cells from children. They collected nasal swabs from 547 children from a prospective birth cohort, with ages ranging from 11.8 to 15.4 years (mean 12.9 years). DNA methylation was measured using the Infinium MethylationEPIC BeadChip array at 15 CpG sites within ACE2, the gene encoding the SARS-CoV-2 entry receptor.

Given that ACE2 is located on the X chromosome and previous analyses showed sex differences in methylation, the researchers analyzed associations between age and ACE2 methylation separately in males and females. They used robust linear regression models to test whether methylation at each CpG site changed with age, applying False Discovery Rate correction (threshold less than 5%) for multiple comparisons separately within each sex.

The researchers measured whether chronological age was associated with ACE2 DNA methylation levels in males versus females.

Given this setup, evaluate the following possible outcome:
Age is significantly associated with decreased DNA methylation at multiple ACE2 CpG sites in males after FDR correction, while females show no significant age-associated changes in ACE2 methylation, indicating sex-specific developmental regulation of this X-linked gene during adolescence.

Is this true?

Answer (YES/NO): NO